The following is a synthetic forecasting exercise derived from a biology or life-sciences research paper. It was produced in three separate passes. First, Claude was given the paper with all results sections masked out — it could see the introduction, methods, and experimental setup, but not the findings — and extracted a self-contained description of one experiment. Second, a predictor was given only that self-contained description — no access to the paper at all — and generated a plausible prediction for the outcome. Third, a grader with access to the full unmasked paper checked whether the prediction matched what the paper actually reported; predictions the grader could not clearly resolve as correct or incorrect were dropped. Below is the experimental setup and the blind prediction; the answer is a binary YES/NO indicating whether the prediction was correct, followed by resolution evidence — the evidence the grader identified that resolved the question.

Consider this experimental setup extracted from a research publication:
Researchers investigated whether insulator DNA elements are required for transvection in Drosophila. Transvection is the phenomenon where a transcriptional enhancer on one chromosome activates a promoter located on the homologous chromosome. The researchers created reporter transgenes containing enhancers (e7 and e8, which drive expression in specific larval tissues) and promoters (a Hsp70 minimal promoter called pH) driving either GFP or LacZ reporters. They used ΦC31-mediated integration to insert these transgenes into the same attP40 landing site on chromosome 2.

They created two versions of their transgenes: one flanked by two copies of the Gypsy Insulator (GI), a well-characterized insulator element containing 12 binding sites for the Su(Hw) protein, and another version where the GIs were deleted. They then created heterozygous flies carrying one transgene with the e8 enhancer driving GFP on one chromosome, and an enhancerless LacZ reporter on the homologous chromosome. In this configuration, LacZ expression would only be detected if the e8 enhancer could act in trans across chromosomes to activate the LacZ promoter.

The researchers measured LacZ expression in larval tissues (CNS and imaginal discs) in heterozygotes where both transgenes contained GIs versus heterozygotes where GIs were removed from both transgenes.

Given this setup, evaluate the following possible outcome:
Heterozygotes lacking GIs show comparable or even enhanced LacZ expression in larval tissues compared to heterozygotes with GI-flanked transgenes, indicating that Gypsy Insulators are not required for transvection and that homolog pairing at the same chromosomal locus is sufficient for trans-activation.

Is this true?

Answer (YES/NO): NO